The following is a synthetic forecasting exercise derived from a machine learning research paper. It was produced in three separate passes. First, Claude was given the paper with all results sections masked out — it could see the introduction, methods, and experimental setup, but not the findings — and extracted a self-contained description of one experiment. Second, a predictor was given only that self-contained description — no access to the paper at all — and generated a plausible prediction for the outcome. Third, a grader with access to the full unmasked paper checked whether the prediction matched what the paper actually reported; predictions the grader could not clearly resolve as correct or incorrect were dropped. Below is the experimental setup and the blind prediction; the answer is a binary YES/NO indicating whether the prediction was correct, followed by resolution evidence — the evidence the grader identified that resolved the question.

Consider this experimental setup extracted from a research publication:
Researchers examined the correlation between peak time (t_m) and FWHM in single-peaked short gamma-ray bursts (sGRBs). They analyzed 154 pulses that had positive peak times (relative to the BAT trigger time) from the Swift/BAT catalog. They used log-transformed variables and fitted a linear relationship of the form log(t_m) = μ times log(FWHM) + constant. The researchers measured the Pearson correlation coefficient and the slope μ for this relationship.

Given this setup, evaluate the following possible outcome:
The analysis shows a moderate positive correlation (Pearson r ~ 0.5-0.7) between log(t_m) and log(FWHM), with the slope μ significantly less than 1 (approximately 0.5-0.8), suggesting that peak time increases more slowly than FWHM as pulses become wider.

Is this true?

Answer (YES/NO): NO